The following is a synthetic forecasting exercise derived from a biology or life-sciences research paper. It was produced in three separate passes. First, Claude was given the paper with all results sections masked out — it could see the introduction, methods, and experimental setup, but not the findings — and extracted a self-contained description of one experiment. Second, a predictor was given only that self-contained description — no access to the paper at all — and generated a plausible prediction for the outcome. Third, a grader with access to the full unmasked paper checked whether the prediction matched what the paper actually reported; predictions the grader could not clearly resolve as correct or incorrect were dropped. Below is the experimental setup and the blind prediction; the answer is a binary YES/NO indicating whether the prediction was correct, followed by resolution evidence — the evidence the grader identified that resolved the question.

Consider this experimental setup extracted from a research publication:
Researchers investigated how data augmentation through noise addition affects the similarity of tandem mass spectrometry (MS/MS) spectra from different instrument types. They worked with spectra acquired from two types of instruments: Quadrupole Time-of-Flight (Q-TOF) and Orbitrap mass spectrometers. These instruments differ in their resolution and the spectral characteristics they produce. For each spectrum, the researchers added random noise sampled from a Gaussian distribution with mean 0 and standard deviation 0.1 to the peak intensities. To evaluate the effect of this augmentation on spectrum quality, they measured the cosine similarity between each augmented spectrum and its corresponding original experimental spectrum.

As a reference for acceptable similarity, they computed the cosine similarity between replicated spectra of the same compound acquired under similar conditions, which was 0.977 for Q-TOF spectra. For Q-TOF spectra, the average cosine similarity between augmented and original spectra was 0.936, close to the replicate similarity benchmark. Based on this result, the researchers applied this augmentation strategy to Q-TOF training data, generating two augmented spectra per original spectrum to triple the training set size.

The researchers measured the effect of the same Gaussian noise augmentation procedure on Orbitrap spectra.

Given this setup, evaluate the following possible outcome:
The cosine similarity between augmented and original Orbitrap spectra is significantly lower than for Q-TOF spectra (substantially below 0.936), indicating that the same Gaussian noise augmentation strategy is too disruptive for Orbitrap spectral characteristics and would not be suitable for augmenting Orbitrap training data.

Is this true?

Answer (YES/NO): YES